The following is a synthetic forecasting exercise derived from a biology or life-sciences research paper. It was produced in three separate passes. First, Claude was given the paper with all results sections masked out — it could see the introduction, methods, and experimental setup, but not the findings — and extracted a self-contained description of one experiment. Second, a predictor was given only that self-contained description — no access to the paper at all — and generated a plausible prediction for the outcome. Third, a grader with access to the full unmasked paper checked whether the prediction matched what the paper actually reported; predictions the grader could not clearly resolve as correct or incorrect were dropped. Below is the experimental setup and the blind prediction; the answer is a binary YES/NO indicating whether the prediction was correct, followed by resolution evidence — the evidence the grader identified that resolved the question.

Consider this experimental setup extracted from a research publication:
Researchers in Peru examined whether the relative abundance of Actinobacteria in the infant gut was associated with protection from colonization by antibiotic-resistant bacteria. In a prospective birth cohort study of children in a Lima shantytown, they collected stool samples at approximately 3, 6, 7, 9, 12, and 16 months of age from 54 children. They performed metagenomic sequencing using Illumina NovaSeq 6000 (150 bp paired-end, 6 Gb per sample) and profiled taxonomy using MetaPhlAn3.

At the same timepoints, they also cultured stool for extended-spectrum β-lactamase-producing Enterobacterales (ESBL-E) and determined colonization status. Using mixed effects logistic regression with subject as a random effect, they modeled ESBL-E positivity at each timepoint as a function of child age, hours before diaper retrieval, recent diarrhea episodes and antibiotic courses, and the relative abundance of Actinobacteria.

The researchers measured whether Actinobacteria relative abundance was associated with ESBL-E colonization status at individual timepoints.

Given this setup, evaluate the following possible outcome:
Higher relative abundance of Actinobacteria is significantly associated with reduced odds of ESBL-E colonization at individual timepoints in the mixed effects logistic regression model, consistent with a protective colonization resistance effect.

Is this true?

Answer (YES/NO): NO